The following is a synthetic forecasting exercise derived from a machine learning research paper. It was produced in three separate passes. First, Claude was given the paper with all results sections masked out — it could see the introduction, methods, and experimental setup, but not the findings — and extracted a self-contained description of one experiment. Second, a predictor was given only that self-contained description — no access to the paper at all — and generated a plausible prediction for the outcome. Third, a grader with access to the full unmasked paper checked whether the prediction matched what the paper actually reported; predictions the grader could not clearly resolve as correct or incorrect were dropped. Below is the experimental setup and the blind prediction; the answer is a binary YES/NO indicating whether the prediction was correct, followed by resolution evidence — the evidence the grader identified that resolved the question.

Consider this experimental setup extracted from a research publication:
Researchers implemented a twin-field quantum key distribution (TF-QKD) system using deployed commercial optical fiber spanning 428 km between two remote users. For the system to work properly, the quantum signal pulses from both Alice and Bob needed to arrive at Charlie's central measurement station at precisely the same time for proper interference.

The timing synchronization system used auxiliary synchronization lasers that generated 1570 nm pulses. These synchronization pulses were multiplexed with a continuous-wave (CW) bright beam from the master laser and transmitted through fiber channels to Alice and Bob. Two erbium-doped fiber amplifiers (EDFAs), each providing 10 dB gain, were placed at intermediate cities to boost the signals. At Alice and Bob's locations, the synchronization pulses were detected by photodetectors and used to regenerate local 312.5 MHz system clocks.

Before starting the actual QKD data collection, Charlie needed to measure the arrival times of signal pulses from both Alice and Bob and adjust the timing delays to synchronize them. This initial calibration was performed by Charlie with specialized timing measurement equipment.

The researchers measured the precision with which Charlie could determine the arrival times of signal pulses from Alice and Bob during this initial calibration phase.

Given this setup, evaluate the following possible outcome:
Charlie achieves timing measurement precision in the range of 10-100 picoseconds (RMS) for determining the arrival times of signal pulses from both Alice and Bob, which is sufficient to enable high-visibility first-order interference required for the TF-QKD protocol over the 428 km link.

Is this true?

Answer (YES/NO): YES